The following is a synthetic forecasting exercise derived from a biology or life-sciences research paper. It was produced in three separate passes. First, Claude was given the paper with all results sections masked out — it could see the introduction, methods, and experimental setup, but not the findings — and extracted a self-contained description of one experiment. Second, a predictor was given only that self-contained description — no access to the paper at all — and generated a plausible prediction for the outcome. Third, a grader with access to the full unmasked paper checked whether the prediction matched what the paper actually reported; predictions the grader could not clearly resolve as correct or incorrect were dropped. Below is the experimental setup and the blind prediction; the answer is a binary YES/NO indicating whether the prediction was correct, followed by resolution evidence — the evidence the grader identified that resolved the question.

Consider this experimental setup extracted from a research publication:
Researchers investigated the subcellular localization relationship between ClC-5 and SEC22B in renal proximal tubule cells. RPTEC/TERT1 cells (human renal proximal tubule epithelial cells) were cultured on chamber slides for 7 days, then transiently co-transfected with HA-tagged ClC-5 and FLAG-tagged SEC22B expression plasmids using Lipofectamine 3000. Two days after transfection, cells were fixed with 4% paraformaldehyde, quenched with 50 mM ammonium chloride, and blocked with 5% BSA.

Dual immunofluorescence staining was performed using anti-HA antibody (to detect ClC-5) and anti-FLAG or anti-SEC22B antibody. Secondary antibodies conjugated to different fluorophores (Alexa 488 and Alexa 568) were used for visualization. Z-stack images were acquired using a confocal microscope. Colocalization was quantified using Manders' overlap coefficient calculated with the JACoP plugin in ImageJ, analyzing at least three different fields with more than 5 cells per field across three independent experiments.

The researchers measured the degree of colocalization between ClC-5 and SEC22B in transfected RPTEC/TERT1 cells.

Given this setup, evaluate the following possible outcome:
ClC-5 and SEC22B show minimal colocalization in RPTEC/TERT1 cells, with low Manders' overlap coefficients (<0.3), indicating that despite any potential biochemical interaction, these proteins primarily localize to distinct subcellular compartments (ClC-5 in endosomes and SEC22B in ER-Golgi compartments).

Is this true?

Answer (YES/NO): NO